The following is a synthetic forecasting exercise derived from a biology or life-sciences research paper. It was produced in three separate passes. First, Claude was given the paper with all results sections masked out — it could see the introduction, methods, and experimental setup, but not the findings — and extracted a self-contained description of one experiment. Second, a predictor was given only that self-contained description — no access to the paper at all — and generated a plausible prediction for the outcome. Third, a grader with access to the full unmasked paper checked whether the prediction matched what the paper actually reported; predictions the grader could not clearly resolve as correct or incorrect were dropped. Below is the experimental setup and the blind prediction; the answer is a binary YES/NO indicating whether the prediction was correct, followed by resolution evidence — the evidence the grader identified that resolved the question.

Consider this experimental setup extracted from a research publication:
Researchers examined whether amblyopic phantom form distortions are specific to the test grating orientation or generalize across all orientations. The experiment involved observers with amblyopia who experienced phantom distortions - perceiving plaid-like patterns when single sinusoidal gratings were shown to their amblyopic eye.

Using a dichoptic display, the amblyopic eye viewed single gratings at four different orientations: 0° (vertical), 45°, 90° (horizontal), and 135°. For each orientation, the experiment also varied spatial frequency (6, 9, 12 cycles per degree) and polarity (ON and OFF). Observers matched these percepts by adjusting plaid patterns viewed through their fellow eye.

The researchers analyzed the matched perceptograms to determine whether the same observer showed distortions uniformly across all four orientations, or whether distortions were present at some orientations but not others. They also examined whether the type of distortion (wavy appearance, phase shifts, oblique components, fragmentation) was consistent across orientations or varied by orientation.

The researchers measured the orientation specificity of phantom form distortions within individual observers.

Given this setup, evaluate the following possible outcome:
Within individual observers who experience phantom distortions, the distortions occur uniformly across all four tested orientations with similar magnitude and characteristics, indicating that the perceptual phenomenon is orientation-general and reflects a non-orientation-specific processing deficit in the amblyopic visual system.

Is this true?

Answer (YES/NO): NO